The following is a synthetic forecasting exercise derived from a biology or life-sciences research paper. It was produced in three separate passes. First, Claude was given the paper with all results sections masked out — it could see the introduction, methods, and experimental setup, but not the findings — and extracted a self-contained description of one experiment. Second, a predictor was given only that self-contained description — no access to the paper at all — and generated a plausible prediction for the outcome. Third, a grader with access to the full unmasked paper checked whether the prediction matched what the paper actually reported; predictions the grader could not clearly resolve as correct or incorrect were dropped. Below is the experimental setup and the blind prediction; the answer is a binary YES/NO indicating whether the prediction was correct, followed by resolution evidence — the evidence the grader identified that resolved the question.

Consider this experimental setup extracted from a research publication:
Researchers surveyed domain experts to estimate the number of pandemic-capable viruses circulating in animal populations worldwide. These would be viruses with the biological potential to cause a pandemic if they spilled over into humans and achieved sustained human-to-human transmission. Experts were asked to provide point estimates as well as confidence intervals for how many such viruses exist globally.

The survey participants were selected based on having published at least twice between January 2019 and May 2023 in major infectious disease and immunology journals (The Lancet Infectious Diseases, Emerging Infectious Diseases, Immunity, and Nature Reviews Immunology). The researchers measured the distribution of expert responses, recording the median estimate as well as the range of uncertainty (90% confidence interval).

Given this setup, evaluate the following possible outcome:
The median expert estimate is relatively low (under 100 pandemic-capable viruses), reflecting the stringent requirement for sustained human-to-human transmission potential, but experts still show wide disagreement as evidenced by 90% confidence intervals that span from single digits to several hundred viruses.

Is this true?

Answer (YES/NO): NO